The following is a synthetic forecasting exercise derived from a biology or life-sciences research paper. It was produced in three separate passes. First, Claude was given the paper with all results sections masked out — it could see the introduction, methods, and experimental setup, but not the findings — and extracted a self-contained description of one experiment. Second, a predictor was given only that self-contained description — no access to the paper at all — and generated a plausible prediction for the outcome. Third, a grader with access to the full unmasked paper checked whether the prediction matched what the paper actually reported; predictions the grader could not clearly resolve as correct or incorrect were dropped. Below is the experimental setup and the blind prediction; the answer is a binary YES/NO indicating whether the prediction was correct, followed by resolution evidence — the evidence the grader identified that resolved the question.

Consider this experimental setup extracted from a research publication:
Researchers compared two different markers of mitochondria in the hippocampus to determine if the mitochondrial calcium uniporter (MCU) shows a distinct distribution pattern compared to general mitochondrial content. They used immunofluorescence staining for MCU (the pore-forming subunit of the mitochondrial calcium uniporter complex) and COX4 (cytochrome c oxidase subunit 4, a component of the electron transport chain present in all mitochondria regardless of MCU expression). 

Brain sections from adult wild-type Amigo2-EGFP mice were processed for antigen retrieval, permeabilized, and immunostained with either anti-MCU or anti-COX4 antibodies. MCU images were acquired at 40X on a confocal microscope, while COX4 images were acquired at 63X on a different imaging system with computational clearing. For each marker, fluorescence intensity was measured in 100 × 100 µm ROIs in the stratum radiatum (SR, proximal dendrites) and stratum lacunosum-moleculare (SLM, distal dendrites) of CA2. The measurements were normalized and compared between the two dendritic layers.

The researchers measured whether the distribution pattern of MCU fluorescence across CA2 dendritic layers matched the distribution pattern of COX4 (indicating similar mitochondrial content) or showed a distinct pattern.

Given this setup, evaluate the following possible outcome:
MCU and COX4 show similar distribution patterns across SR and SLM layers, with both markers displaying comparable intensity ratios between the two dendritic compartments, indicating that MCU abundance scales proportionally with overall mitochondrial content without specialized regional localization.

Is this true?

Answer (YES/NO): NO